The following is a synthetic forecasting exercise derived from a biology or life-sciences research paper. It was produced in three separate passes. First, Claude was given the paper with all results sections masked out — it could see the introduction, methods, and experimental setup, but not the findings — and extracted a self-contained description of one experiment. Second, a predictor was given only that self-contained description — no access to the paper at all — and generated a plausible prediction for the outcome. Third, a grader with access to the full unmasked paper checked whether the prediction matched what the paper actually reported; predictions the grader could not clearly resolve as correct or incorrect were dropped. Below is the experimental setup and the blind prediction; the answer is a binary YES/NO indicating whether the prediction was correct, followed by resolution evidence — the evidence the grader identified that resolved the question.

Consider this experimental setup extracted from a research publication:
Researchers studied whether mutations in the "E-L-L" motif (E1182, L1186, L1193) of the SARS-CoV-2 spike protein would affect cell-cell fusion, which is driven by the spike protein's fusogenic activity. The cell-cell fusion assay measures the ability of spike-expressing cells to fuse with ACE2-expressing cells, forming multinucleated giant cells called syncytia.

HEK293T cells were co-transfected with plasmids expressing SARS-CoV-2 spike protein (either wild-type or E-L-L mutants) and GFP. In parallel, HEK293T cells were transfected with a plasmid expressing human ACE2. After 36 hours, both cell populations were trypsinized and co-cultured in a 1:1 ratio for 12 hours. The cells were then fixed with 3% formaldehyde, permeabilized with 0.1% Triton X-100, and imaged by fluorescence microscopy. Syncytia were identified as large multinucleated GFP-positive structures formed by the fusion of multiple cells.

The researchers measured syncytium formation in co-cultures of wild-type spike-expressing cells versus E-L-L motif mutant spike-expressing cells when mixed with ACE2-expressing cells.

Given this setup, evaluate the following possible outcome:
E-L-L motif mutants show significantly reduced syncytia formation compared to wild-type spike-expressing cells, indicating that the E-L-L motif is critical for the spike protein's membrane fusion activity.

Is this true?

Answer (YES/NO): YES